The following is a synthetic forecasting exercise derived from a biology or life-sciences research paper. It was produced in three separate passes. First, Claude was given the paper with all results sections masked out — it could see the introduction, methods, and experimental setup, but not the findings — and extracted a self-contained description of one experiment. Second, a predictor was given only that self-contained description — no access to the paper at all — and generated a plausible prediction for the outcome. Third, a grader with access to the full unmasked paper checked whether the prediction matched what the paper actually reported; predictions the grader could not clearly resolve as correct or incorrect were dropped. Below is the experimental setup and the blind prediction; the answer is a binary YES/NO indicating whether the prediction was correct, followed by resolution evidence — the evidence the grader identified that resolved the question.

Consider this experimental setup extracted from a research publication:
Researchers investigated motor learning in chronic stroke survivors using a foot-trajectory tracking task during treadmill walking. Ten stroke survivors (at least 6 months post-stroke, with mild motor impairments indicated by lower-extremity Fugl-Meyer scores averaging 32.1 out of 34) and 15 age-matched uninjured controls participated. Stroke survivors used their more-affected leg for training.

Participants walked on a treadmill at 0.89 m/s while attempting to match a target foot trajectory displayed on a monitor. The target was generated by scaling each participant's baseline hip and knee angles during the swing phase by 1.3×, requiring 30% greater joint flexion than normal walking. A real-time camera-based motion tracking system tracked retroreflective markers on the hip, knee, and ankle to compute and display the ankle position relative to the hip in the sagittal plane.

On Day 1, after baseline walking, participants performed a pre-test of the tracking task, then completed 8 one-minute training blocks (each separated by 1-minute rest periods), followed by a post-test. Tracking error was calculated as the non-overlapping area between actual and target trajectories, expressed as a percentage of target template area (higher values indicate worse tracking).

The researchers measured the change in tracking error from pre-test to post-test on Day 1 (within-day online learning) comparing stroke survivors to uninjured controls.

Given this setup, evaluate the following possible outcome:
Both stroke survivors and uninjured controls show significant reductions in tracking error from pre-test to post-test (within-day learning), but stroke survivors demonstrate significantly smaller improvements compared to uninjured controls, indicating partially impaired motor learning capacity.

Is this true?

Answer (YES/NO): YES